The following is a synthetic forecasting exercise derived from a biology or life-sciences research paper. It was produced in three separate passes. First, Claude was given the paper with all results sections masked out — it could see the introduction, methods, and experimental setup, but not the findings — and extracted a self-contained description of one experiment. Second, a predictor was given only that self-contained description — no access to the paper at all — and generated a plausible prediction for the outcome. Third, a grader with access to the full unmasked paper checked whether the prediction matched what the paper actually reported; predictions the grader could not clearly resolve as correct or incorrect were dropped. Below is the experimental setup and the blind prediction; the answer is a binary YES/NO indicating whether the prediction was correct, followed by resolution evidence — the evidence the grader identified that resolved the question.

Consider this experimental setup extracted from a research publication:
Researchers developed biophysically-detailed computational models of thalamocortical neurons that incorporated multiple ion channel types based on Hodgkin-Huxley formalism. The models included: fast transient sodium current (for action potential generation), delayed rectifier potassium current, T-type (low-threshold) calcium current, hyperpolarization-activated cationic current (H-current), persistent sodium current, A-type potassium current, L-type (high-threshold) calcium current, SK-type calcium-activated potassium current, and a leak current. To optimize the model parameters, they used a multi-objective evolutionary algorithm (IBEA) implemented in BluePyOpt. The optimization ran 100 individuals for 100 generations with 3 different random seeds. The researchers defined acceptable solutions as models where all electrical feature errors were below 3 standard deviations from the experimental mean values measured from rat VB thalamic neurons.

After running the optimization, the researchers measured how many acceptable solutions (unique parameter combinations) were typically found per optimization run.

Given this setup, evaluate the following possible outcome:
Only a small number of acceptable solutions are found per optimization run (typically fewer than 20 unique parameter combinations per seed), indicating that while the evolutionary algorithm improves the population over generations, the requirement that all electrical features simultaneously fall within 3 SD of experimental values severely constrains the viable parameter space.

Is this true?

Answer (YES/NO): NO